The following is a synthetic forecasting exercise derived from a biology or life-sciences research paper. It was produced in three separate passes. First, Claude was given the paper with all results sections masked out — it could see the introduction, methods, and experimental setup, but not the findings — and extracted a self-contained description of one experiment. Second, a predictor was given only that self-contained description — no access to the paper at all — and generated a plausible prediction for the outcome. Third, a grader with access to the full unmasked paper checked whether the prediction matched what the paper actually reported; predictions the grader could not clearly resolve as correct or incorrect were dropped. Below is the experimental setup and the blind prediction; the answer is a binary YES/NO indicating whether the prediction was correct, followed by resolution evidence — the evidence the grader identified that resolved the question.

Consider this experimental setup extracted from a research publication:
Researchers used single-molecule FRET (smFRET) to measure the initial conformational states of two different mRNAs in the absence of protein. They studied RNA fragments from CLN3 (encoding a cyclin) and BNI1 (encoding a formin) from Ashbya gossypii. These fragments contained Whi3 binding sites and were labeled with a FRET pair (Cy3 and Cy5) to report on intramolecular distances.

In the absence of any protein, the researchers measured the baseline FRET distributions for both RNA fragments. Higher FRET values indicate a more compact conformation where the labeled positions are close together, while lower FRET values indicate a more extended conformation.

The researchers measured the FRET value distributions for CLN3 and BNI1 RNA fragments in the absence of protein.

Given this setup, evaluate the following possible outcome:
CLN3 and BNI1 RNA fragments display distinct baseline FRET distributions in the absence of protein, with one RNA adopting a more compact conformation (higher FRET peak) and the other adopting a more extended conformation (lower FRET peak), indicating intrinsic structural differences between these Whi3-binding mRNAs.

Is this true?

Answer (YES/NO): YES